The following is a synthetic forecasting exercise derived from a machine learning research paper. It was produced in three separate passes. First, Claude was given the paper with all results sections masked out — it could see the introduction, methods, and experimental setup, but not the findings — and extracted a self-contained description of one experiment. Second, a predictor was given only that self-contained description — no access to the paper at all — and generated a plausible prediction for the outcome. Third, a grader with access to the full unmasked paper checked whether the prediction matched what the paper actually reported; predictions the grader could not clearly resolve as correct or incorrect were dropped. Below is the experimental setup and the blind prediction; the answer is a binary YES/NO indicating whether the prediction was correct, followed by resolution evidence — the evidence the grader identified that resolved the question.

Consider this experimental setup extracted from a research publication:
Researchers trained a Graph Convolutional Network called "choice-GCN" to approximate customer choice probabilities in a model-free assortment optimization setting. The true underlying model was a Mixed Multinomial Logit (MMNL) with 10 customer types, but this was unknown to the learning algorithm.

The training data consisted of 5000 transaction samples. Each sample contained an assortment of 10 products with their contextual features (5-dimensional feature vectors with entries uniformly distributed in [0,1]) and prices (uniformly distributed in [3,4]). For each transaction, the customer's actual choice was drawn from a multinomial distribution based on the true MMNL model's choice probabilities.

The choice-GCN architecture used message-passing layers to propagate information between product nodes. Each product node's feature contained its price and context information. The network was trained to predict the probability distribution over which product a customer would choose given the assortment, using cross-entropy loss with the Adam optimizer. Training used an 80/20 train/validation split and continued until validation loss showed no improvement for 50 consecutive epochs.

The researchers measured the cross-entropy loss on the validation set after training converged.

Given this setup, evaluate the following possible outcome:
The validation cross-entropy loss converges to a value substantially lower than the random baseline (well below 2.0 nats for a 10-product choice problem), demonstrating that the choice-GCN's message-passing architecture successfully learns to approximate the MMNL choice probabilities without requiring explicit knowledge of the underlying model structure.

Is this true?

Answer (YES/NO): YES